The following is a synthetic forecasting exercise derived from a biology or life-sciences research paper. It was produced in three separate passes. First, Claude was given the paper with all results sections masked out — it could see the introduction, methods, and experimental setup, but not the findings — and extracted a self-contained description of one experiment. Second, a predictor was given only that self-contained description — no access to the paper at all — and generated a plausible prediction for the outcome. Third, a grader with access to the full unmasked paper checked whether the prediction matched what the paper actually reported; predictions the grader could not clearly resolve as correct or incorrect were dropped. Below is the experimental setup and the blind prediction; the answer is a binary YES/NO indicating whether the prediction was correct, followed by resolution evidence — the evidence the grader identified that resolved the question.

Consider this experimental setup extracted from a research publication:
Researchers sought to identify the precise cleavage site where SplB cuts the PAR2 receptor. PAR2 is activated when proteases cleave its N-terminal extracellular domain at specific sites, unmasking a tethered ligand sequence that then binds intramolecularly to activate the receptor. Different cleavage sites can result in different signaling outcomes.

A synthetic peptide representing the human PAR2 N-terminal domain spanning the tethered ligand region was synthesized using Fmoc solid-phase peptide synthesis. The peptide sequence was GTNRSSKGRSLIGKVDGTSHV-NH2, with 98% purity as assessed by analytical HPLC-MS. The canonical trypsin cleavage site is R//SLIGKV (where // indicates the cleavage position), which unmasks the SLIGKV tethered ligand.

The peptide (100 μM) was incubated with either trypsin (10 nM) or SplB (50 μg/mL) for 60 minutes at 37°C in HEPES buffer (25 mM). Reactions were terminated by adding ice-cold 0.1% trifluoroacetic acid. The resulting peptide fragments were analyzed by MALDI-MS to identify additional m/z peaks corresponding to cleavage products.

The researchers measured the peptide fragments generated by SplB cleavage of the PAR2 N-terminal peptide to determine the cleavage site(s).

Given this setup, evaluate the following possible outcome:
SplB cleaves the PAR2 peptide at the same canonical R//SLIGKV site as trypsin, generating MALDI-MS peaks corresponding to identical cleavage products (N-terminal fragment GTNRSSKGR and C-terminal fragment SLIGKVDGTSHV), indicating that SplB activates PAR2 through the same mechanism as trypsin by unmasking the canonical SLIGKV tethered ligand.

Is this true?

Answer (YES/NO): NO